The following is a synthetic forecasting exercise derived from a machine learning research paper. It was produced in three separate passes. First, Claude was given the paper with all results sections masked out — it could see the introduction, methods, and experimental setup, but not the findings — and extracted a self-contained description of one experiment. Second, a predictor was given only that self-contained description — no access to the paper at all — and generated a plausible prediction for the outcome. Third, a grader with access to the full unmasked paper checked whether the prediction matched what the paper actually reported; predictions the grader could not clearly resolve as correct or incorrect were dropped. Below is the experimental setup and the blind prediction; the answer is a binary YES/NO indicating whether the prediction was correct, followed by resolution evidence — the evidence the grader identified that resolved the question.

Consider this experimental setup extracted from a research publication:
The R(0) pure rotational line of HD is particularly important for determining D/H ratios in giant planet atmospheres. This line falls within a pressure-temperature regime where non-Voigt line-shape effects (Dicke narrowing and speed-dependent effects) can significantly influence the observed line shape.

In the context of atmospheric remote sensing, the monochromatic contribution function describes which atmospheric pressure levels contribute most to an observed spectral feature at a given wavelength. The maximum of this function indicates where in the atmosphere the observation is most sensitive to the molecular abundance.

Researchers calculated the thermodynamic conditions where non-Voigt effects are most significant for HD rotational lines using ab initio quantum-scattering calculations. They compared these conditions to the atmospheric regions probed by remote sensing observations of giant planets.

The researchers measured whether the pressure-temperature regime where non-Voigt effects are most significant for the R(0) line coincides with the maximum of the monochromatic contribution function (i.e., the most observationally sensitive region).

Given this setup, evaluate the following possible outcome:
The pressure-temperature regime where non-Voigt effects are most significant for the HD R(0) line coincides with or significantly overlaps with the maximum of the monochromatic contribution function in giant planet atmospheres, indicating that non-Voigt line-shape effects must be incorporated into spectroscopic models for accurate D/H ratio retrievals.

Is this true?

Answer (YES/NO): YES